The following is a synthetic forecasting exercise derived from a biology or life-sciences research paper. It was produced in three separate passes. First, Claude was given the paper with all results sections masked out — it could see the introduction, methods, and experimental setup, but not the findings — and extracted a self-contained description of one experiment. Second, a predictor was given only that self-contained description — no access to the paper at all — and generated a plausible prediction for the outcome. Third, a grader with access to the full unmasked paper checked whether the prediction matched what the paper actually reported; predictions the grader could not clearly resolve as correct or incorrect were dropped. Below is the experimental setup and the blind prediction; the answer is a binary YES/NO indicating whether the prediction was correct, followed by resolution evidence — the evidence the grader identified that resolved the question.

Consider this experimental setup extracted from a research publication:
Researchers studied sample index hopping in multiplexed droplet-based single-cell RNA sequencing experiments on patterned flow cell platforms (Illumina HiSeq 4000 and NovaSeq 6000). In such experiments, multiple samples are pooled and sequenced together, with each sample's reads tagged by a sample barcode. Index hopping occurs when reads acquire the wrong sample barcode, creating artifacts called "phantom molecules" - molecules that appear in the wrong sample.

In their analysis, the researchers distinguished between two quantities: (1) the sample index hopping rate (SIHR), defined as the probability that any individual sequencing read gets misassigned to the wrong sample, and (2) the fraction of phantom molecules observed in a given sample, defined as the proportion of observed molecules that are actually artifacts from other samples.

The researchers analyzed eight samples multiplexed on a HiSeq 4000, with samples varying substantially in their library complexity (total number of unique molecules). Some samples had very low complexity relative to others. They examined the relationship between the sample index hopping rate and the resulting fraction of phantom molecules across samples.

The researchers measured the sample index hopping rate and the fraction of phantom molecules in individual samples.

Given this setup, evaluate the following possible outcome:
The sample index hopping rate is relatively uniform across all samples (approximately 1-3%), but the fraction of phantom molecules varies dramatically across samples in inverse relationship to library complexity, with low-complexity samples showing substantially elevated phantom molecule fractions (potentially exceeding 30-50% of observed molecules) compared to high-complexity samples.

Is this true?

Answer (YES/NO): NO